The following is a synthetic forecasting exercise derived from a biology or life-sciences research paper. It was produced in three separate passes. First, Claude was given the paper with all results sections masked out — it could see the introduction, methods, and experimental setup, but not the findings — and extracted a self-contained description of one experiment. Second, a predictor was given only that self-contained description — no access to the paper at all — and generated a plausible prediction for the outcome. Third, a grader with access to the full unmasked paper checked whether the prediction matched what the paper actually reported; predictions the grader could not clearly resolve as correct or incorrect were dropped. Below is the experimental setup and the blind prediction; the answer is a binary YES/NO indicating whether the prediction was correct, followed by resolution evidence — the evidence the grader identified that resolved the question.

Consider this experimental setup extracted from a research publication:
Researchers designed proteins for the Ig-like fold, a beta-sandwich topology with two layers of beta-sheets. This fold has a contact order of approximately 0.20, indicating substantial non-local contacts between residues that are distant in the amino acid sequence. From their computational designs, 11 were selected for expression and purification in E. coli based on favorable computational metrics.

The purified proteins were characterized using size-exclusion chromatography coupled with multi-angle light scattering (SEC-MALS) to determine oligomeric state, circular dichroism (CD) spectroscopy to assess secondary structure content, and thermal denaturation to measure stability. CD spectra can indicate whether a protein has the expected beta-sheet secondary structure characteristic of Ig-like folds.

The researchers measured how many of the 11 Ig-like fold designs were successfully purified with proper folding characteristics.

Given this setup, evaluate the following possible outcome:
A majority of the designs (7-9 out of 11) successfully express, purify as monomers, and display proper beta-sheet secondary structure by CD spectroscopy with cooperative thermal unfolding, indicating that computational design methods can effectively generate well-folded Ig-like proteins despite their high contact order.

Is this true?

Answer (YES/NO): NO